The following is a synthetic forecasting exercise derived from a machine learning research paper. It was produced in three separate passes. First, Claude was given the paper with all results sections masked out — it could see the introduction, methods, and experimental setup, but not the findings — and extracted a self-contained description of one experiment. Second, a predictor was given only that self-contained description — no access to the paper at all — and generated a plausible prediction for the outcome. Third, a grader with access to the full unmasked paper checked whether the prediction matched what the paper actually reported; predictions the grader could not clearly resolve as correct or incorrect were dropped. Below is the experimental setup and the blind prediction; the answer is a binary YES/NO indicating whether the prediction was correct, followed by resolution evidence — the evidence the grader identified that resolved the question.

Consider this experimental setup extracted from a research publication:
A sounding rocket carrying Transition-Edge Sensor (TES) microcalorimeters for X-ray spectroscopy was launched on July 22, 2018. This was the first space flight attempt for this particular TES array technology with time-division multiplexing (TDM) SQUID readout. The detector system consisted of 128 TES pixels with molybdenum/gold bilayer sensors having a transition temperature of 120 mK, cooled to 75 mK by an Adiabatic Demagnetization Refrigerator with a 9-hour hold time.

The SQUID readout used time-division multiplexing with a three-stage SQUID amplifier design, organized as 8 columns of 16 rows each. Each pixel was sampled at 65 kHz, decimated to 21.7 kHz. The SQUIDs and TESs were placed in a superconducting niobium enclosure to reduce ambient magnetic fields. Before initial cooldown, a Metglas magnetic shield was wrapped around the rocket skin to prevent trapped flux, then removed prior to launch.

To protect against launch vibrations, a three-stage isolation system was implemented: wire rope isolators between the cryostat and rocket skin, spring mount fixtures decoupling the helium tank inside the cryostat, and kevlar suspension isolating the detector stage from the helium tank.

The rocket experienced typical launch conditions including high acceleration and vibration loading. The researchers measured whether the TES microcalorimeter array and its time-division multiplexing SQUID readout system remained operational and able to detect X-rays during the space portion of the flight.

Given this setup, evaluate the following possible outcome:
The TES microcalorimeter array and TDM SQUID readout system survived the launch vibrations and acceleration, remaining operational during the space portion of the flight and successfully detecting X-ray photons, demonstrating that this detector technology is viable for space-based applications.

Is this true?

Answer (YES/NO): YES